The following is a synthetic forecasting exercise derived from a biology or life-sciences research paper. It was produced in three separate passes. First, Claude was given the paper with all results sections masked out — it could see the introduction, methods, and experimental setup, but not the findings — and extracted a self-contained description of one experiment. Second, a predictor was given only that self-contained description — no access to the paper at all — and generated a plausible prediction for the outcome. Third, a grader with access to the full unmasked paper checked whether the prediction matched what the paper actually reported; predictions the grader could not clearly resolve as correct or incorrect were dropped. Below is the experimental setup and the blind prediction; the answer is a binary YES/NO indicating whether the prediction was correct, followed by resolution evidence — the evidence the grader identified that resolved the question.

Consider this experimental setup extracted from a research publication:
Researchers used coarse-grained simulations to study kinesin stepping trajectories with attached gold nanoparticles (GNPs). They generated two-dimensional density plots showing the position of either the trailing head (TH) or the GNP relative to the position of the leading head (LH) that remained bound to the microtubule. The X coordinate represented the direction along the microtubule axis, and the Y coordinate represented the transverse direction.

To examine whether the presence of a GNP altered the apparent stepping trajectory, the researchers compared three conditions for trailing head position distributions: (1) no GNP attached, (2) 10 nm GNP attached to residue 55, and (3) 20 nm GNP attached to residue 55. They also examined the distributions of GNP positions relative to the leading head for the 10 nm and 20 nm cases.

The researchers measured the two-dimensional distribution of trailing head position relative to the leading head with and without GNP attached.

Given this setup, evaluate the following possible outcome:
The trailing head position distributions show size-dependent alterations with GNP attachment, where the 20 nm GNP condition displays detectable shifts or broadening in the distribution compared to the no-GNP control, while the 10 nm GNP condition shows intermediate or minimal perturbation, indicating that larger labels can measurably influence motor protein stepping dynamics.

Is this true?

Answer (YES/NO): YES